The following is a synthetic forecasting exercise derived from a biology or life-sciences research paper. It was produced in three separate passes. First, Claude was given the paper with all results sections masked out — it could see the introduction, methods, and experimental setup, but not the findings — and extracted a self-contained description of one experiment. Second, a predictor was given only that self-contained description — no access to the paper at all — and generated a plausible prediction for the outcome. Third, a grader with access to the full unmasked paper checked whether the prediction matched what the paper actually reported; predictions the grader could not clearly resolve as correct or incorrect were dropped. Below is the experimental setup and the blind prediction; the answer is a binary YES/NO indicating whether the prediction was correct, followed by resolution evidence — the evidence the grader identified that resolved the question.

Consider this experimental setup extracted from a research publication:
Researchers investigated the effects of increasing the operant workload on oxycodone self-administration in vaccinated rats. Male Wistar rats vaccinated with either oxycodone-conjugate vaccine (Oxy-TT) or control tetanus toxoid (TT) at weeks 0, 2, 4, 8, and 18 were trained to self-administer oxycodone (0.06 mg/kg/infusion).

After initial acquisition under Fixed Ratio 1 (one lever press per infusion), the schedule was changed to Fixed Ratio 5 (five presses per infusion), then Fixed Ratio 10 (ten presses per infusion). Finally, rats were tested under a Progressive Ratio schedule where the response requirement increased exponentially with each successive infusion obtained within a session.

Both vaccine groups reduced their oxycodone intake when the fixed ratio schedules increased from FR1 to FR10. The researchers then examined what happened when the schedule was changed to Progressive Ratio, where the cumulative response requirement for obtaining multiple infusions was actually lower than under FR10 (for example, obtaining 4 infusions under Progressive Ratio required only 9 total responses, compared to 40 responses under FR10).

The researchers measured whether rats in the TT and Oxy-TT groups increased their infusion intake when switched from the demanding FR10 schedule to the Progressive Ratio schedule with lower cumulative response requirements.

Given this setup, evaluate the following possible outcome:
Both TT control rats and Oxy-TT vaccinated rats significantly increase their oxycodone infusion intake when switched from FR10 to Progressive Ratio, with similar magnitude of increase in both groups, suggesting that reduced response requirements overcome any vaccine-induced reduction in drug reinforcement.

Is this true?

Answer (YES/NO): NO